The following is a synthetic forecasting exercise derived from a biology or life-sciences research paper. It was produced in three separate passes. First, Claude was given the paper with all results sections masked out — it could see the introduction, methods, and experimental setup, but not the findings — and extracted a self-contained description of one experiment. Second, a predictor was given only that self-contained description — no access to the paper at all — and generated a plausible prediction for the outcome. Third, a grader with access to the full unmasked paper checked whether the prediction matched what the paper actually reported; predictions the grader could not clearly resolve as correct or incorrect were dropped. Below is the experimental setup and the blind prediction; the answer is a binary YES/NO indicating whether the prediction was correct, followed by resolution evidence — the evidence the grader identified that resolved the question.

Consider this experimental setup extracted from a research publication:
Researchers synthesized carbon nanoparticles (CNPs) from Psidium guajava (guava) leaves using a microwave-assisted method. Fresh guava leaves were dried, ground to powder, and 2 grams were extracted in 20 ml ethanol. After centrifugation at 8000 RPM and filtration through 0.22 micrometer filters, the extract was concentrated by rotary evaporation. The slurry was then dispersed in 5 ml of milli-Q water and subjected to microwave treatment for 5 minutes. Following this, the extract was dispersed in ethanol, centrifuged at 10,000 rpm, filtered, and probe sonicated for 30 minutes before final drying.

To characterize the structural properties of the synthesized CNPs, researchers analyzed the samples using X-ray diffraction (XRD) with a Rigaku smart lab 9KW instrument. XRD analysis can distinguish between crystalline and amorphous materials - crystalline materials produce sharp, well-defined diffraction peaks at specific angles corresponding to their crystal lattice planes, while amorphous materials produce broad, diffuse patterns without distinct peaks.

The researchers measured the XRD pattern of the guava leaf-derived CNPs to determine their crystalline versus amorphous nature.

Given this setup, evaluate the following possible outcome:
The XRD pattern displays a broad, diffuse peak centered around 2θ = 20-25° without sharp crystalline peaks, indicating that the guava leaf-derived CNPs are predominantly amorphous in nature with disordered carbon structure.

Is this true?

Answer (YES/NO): YES